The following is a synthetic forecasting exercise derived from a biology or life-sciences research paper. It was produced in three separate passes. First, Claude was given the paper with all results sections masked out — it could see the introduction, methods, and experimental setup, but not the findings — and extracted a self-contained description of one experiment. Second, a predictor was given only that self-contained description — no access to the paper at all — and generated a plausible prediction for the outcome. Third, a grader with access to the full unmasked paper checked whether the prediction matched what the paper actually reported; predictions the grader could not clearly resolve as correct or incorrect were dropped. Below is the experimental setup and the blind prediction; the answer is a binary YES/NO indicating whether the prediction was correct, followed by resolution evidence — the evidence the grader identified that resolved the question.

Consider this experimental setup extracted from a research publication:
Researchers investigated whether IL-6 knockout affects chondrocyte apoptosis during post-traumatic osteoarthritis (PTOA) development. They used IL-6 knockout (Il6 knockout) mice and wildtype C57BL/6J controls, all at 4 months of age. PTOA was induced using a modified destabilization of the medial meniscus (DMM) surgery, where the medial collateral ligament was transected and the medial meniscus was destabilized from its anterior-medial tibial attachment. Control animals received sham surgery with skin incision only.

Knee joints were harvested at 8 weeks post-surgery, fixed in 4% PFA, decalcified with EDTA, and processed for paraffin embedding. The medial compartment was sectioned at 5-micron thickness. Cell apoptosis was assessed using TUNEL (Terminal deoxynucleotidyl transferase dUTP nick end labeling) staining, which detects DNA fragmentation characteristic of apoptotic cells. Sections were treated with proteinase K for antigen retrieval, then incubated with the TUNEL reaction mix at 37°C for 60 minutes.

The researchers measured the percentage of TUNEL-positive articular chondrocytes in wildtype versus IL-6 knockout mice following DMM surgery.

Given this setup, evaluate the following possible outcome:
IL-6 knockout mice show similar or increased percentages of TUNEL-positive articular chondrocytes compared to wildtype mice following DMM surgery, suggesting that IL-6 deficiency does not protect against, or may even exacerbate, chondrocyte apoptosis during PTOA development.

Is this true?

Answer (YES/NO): YES